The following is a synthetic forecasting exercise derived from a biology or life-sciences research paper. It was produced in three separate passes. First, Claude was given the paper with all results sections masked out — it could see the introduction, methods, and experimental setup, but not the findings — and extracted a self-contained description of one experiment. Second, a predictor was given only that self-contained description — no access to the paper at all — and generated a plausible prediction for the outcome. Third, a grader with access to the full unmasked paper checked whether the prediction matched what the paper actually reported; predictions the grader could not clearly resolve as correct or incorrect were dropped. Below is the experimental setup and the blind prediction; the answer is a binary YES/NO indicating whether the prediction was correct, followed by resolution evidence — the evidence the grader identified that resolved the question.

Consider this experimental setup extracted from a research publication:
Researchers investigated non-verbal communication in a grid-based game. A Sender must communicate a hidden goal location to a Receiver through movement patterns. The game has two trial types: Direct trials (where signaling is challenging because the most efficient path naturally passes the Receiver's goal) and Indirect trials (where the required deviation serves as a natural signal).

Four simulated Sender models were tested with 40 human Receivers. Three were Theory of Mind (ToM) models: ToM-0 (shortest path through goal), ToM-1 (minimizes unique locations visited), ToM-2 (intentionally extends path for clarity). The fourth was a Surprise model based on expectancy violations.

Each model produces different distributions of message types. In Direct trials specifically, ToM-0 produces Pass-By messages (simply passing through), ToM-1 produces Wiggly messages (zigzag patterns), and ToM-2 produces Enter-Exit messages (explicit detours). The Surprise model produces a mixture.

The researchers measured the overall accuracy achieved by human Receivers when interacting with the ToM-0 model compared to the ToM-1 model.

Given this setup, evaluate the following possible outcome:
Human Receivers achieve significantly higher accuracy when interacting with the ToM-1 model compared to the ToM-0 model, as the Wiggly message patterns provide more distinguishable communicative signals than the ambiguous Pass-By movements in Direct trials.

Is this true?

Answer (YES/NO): NO